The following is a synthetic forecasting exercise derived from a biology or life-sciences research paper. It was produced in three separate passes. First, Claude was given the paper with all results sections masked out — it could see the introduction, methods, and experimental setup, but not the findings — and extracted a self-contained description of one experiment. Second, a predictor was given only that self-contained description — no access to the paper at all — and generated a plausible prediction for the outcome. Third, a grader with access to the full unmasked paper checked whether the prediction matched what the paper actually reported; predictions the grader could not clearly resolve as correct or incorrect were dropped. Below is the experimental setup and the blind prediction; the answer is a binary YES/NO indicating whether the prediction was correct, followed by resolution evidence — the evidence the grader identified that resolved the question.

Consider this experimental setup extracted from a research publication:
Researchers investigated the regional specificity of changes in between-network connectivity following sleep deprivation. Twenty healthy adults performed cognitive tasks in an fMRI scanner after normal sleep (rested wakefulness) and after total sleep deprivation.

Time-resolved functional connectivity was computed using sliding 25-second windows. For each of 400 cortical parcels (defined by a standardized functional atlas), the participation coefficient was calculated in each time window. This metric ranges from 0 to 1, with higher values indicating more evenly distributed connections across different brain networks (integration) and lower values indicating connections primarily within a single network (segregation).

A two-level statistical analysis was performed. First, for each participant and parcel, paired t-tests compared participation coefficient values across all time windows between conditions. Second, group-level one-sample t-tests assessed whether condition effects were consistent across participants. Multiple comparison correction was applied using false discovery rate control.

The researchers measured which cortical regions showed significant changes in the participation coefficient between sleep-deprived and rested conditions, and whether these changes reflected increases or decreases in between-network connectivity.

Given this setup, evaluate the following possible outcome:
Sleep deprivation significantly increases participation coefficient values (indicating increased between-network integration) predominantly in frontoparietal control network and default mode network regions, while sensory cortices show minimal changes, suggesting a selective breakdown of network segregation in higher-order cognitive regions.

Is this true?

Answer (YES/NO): NO